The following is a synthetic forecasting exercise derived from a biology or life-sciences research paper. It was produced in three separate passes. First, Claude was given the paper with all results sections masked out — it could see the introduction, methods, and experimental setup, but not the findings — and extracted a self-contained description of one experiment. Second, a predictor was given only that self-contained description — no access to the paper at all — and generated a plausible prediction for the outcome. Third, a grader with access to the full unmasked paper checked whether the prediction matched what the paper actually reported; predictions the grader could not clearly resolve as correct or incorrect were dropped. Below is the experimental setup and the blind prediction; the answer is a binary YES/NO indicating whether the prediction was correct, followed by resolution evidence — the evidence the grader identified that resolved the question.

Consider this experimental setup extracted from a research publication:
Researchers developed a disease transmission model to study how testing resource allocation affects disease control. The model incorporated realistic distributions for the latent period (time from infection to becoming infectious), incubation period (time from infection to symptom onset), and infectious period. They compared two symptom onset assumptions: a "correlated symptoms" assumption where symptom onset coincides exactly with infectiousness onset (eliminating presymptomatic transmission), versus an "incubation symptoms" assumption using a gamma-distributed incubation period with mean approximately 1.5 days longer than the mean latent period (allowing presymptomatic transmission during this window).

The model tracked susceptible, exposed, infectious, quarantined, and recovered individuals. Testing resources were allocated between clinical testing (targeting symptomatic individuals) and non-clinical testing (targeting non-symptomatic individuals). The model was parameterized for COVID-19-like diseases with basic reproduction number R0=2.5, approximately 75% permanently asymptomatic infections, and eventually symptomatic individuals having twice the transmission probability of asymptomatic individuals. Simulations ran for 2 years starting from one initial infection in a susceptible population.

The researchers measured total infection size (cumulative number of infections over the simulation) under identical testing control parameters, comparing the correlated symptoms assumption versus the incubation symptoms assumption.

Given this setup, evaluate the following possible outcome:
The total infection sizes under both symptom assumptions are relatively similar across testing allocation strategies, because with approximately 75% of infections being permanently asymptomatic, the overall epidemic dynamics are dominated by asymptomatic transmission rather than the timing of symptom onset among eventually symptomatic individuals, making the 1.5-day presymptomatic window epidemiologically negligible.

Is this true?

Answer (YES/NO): NO